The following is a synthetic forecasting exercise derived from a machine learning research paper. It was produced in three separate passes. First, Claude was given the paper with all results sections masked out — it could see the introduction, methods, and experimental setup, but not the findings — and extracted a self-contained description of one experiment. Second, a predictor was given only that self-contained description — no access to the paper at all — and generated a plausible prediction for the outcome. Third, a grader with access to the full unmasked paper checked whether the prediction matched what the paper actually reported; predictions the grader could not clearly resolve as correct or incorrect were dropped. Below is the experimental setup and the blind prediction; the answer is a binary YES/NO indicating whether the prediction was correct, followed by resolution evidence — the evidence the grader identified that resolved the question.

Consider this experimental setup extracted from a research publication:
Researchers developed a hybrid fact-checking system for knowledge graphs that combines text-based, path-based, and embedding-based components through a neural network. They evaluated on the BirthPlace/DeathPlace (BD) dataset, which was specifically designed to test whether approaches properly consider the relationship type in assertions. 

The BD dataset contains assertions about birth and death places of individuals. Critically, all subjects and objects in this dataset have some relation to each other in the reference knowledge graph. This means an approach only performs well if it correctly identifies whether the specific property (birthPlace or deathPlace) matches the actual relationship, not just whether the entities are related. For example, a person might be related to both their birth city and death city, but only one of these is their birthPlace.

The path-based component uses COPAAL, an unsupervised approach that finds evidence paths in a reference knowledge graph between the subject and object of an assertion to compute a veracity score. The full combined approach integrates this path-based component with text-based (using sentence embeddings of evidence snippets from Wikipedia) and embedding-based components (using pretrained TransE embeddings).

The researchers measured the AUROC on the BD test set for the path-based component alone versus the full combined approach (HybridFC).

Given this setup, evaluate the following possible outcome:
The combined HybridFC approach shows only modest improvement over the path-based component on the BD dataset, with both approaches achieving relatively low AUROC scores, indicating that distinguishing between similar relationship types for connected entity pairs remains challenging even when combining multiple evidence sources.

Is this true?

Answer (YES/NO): NO